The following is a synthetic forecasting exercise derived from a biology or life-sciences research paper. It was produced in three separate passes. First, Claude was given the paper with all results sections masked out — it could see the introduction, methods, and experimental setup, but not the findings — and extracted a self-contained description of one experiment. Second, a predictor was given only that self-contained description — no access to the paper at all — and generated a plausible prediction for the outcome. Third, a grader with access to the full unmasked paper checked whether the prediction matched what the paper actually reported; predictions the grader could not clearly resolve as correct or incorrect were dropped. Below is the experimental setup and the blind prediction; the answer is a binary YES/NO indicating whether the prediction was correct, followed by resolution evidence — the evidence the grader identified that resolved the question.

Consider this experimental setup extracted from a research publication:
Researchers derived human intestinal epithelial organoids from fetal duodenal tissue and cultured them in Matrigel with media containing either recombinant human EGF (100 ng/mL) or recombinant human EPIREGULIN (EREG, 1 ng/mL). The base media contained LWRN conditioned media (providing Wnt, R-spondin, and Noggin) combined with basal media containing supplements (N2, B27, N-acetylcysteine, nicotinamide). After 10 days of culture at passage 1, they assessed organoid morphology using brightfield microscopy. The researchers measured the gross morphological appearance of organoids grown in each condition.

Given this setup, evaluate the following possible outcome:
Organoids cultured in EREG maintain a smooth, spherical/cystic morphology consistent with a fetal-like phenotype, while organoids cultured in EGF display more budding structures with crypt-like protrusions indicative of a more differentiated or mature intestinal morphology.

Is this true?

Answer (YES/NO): NO